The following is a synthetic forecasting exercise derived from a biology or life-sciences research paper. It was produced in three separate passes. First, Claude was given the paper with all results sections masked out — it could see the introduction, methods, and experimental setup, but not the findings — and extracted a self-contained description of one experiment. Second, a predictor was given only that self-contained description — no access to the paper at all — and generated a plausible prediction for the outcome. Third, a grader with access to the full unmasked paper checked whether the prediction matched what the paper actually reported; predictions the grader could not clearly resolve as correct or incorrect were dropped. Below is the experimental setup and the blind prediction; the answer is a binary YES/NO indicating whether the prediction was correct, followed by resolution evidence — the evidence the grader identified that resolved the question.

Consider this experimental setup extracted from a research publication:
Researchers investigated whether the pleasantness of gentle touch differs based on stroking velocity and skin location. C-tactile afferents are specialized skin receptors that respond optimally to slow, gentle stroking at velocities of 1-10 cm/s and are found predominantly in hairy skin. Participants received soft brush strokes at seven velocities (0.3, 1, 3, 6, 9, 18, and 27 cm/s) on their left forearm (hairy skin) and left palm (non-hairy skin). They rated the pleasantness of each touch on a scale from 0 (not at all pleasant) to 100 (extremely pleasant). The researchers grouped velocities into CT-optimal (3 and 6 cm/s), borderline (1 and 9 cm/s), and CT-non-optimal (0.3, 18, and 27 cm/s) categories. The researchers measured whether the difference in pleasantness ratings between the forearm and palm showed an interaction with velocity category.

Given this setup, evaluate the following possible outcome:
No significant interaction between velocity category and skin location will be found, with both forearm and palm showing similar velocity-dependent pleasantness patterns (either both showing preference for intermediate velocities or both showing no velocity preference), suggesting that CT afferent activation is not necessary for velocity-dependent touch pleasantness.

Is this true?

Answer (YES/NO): NO